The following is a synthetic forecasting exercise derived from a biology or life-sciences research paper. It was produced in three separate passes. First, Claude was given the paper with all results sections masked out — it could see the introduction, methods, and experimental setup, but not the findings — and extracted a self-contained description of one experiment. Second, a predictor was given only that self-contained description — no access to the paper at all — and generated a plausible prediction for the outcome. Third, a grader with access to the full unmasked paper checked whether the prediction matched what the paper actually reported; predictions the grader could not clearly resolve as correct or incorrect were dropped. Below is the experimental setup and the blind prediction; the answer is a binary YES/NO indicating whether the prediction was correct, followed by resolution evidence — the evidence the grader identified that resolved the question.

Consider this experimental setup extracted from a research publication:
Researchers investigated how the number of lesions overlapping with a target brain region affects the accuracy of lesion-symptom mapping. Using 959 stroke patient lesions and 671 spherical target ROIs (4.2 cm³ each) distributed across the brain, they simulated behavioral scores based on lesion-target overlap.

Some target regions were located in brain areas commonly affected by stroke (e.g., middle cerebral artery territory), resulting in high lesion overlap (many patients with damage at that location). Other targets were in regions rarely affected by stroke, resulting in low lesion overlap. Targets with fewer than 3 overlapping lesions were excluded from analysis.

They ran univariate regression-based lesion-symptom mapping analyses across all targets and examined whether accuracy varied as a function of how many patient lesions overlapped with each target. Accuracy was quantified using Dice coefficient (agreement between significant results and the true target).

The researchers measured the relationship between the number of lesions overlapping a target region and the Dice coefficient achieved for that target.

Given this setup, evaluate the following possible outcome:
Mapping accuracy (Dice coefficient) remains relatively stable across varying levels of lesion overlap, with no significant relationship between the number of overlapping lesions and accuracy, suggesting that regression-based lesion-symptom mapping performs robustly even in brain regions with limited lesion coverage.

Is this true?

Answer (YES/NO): NO